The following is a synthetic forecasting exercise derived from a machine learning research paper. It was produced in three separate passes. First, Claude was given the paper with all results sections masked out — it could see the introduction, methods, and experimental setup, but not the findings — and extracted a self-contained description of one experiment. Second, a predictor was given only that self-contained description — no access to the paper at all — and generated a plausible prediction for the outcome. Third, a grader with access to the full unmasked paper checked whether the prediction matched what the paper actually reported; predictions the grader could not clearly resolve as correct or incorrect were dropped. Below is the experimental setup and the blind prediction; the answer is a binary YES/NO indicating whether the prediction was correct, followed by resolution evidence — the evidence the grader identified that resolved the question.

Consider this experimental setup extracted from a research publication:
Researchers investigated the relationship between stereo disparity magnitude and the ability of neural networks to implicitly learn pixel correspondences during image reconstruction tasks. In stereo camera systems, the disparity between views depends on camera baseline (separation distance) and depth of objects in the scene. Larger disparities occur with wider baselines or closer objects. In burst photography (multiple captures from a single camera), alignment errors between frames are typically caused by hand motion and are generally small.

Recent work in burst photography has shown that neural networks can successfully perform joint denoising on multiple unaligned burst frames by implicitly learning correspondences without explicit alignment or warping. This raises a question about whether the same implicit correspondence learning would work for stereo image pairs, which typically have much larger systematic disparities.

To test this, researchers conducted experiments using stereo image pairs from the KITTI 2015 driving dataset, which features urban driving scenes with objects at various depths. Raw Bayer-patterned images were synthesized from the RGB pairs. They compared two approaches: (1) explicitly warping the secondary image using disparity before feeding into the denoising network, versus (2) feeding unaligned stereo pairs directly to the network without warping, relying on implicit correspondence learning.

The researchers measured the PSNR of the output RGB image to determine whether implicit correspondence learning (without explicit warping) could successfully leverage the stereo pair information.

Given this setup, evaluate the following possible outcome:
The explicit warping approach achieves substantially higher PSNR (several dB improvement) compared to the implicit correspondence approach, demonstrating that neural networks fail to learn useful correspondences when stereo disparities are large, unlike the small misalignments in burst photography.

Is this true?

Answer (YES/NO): YES